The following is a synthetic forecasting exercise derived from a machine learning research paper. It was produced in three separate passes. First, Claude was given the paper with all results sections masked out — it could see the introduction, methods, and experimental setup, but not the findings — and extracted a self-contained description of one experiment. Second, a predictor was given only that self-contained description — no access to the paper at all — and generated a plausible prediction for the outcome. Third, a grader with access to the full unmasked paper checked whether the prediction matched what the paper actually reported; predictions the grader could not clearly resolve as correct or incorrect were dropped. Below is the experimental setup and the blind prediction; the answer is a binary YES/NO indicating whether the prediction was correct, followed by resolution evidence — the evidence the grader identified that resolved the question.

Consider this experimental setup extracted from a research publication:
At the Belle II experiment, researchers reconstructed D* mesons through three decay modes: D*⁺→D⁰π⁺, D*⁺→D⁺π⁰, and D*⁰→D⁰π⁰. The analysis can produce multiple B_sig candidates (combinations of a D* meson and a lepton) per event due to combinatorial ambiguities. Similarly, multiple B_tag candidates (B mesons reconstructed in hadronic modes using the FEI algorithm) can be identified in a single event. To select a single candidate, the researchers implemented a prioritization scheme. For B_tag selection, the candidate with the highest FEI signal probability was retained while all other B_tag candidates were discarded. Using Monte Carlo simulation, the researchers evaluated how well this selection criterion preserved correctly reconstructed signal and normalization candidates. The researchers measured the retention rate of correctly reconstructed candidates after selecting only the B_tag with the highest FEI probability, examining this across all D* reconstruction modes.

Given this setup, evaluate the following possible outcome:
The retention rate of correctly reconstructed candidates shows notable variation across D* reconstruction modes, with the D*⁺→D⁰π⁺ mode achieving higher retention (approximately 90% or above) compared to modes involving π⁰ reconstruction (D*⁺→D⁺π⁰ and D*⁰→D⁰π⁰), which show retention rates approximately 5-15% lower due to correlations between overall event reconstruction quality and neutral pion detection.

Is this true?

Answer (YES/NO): NO